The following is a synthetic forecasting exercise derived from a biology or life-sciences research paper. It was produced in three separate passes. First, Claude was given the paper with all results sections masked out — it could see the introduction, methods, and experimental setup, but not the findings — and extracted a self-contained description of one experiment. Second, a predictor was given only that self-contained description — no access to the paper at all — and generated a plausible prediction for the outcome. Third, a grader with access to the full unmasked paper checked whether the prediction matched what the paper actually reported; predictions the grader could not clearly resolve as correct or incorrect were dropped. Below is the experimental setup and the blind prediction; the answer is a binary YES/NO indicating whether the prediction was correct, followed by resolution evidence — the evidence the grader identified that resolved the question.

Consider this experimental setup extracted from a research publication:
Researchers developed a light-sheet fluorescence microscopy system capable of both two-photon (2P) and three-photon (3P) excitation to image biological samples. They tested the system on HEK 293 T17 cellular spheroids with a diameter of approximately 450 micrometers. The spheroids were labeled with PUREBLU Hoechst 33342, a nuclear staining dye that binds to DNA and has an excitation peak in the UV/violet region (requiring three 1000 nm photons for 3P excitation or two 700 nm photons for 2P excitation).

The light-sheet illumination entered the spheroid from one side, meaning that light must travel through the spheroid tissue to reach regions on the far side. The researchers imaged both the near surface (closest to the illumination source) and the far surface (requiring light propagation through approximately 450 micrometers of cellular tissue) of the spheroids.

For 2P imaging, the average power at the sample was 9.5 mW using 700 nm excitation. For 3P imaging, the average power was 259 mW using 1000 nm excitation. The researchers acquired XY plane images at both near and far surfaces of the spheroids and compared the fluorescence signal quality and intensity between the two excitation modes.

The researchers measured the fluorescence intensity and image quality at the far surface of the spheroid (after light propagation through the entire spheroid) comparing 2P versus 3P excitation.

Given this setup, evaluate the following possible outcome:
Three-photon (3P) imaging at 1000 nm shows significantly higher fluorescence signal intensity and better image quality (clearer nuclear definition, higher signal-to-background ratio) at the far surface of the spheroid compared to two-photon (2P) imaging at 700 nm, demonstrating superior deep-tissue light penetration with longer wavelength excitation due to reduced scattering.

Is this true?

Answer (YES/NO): YES